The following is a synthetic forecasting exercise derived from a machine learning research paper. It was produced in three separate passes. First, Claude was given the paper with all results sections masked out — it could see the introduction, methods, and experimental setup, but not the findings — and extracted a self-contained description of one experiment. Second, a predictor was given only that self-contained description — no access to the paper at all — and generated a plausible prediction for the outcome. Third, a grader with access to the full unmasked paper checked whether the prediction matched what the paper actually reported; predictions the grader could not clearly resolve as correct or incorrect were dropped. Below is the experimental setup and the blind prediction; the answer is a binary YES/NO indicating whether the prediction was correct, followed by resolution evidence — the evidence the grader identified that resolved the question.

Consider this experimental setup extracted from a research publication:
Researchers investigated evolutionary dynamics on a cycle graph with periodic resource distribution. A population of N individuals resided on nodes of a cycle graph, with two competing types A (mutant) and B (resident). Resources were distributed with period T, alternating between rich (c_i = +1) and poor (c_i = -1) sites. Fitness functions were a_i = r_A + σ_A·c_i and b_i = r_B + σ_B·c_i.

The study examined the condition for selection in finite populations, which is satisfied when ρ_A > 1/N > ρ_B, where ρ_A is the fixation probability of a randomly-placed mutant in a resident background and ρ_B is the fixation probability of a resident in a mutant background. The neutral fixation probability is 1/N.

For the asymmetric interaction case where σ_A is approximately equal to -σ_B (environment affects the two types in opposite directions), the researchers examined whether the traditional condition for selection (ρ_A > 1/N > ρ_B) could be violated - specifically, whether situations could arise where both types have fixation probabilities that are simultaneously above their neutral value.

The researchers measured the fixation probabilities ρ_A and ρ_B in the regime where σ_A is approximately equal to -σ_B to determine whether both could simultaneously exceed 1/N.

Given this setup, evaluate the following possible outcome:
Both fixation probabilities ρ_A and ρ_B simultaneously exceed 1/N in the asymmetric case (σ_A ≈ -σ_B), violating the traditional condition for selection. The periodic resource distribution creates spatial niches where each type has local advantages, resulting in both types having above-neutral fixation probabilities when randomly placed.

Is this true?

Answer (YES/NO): YES